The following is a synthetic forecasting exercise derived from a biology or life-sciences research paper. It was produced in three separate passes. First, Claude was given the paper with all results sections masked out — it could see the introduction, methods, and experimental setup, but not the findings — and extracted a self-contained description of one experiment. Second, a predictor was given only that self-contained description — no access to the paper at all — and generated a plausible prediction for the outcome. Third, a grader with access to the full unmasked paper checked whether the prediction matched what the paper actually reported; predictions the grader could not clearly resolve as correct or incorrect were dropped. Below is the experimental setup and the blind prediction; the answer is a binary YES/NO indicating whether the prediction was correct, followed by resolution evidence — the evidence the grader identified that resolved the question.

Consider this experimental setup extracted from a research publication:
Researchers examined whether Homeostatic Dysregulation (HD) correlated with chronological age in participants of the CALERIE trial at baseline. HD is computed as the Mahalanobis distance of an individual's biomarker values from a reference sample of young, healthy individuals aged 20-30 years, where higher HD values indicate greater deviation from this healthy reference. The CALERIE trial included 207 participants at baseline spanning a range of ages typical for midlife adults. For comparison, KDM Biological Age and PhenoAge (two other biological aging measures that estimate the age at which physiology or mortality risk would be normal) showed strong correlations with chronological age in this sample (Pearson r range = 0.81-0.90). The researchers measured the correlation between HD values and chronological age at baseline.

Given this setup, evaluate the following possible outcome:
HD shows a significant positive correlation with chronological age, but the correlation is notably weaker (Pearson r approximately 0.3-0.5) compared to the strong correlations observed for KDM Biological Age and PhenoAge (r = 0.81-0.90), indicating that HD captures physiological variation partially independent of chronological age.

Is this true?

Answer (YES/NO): NO